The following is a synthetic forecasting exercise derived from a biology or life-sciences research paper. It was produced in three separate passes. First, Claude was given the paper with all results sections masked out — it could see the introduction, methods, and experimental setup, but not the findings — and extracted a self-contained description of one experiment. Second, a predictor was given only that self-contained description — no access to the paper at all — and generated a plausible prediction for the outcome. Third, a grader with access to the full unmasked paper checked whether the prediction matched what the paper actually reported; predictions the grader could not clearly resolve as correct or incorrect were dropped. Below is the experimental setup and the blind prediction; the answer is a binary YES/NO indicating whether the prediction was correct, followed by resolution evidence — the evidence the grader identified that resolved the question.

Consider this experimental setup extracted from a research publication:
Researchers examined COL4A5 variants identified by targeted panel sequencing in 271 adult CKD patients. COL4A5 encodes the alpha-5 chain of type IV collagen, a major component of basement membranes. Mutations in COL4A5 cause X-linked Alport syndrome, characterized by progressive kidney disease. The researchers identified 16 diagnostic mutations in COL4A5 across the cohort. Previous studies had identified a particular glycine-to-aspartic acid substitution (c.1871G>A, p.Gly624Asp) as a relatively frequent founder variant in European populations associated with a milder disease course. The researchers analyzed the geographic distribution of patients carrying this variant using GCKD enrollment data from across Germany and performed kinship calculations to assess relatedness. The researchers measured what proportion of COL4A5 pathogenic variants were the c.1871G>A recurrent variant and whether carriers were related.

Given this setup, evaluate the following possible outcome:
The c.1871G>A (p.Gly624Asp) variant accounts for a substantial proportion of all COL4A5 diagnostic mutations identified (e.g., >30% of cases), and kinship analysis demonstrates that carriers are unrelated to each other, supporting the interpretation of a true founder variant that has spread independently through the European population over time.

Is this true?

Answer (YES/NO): YES